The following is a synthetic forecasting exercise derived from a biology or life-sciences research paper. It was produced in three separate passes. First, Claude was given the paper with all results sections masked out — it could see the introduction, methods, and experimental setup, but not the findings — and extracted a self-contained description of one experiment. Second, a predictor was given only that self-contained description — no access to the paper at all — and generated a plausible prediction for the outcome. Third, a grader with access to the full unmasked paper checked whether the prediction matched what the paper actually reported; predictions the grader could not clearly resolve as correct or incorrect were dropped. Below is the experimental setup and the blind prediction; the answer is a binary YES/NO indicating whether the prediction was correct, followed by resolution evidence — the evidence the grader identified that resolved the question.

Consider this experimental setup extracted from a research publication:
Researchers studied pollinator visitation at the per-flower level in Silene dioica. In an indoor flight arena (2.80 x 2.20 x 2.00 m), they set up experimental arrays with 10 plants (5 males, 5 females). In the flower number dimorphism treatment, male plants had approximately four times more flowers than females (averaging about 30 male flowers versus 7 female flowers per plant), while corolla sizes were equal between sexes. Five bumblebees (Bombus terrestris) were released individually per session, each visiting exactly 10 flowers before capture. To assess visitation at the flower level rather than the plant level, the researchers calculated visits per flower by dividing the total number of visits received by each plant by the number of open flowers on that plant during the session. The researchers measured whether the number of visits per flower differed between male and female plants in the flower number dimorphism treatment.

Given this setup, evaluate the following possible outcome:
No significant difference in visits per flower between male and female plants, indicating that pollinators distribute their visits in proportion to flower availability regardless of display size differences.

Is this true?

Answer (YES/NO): NO